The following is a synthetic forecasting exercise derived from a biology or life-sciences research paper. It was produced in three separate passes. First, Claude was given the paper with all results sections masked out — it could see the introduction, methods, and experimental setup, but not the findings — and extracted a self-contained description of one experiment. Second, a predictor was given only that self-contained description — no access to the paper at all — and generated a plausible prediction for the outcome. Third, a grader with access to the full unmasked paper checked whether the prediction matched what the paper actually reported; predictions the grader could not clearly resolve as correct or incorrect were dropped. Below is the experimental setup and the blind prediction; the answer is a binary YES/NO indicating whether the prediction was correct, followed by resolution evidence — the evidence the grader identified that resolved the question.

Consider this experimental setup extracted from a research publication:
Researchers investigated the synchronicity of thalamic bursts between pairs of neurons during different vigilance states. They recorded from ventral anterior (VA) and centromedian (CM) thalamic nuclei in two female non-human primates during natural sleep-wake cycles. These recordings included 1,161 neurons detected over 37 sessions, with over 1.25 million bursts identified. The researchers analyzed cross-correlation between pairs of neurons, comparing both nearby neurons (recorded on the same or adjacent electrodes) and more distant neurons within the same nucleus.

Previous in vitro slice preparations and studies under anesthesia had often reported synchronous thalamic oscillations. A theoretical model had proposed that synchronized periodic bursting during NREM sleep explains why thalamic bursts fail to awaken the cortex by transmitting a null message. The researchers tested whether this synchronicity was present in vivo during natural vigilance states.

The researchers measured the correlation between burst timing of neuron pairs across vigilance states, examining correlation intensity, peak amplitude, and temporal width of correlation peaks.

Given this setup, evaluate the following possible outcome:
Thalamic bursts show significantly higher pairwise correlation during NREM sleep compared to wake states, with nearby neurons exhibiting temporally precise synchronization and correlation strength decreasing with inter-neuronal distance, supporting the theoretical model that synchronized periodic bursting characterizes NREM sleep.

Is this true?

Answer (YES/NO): NO